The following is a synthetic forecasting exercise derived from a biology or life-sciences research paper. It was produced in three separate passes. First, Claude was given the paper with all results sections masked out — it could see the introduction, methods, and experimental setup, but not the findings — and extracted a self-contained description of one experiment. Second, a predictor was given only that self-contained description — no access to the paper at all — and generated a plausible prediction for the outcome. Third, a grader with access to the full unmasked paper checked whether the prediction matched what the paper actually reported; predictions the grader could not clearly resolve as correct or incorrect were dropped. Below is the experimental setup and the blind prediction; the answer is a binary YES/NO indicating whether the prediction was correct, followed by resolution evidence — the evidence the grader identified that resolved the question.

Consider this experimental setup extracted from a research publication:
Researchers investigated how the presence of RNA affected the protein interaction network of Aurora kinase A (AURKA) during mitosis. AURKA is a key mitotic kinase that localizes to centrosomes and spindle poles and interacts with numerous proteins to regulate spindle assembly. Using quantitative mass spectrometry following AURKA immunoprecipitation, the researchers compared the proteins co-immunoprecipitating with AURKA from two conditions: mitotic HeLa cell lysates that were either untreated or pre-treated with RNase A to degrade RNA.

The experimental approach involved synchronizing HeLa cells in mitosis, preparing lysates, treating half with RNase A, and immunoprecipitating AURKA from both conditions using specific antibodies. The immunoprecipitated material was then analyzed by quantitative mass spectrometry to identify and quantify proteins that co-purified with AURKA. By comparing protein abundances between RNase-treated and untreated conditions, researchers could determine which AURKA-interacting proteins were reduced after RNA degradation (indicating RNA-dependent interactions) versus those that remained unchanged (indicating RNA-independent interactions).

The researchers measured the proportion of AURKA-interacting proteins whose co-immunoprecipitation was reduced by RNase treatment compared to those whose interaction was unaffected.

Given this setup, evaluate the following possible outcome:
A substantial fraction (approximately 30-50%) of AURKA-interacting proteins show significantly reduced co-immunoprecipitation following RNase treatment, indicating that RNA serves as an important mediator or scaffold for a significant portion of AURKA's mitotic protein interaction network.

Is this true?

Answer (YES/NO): NO